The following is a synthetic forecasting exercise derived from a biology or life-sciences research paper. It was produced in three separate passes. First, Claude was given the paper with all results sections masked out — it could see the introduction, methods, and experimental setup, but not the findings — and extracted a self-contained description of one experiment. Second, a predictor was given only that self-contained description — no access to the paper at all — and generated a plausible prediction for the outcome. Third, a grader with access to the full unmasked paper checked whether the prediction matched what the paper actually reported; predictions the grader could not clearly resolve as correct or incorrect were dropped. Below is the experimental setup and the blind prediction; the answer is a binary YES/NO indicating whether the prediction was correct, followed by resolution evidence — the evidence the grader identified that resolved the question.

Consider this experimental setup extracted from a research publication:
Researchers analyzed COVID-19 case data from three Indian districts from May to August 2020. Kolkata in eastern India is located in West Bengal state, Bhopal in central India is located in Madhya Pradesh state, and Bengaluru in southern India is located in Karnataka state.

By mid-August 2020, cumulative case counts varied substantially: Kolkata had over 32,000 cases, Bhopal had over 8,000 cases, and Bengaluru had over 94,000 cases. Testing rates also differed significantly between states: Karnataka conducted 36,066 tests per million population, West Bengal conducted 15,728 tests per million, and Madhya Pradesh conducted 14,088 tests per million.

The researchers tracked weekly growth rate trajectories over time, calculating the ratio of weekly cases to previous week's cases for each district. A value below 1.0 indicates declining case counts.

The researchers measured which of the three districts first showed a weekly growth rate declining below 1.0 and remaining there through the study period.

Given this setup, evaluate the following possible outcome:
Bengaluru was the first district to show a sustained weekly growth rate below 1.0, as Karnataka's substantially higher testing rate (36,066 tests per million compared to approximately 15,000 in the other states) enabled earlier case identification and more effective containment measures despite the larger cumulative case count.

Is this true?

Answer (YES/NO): NO